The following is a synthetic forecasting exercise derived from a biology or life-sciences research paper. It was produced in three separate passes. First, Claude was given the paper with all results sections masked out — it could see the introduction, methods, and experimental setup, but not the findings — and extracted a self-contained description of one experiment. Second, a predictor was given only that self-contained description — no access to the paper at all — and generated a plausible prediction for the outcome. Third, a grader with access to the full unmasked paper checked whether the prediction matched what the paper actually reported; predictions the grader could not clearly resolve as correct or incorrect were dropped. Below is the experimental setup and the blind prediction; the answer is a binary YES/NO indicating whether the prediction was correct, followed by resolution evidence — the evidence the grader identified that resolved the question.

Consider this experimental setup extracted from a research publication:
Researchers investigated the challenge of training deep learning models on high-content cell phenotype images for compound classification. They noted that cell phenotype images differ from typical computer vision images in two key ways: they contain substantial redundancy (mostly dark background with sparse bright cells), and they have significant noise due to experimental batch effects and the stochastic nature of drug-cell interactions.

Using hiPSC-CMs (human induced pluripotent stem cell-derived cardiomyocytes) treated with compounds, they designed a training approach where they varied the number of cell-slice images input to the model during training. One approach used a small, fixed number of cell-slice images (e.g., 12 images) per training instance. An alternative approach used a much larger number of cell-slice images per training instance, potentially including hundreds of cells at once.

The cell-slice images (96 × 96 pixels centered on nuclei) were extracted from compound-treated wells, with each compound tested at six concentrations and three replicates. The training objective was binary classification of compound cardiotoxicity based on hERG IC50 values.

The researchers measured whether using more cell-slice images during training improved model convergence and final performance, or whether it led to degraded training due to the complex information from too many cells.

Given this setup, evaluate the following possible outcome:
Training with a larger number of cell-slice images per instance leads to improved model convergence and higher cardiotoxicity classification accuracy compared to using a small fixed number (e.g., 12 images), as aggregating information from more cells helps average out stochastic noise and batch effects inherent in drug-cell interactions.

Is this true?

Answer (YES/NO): NO